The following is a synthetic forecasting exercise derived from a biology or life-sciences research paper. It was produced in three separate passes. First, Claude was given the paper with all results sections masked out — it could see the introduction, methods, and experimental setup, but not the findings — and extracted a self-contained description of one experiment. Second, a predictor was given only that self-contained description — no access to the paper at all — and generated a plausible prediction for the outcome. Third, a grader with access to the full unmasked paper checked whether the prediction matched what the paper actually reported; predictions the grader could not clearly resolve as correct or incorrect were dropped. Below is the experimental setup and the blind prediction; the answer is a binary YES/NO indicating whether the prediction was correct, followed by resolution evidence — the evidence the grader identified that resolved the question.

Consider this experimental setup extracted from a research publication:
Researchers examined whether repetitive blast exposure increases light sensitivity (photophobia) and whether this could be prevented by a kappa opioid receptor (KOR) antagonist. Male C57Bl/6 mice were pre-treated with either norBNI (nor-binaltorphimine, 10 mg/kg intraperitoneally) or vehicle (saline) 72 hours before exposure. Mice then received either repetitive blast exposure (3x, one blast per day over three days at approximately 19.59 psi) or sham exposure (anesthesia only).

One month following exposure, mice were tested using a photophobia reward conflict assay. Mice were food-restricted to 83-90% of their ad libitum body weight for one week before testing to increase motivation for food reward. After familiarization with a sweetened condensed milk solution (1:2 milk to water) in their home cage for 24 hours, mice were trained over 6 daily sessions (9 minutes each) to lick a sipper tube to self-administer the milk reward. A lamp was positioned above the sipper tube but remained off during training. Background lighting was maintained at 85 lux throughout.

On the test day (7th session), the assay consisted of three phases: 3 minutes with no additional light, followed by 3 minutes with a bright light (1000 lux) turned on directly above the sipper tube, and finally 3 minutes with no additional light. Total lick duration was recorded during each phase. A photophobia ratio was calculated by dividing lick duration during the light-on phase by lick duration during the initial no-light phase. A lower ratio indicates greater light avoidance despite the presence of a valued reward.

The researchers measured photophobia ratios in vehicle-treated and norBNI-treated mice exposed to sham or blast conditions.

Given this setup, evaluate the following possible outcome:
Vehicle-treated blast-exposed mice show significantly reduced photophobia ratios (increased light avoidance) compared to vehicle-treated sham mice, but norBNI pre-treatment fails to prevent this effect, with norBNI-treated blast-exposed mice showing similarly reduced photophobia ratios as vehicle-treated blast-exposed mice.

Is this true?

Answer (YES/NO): NO